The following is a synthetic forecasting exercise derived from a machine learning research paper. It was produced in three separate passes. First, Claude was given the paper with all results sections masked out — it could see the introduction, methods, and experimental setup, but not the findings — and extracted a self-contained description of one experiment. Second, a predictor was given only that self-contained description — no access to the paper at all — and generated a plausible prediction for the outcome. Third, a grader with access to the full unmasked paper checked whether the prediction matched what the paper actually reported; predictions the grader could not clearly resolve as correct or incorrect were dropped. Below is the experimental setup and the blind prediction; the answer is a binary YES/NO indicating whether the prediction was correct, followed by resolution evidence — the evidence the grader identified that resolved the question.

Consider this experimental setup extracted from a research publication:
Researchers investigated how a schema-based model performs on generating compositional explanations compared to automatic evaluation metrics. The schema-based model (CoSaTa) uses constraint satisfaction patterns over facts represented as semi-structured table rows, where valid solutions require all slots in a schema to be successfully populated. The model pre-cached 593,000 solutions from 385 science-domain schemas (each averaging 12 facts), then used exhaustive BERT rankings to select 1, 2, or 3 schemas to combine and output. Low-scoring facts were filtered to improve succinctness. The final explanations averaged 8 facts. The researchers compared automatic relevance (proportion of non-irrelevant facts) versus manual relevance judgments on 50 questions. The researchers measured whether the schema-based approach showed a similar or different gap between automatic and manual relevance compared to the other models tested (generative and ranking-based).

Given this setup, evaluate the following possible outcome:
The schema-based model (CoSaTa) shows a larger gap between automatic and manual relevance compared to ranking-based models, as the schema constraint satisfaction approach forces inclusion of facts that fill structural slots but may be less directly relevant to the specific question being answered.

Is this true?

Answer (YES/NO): NO